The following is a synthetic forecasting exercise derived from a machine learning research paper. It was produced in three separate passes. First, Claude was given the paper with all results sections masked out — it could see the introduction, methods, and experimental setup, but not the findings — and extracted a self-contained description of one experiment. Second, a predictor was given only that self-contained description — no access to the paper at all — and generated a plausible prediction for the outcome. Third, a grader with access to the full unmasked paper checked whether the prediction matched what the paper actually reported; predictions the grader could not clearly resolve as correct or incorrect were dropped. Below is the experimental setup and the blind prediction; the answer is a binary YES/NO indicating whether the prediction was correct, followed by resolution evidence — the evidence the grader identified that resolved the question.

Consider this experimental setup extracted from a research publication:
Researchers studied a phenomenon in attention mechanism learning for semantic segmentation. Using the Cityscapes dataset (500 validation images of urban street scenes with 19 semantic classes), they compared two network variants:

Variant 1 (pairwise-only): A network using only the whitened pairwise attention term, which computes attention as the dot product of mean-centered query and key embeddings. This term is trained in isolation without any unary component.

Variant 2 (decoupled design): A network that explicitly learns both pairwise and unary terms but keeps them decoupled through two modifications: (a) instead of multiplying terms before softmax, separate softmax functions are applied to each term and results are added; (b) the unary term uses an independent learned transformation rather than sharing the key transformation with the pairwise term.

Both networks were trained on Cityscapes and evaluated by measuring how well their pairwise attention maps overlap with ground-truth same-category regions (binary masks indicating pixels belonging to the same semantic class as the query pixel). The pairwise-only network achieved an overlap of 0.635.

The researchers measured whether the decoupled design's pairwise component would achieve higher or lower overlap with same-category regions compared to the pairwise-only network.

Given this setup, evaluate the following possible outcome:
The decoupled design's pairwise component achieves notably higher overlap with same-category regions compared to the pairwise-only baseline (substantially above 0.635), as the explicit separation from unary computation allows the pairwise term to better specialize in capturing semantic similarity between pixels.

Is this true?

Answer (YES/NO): YES